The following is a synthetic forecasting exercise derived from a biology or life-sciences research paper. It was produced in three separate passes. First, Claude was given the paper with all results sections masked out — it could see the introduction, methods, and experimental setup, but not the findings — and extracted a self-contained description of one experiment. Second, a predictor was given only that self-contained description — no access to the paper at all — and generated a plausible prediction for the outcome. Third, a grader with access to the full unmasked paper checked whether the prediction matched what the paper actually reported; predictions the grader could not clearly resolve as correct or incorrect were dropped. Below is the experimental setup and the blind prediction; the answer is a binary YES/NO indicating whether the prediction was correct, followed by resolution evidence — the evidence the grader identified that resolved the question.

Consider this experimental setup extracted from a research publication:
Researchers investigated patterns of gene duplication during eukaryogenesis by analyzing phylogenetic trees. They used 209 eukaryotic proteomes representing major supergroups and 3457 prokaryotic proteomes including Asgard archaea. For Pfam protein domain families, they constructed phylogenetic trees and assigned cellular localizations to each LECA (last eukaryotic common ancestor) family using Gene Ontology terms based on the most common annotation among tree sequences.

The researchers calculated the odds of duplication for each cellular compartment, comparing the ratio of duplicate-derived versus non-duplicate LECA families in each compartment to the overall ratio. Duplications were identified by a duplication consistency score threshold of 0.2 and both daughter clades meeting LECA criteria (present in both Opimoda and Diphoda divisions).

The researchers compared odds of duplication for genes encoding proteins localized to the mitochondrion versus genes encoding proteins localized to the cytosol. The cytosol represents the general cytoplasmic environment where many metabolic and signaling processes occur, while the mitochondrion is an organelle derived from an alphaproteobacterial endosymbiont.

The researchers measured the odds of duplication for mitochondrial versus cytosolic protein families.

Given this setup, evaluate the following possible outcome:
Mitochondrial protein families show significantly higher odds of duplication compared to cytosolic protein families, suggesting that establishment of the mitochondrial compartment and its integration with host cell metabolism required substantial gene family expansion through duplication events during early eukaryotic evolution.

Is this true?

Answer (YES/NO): NO